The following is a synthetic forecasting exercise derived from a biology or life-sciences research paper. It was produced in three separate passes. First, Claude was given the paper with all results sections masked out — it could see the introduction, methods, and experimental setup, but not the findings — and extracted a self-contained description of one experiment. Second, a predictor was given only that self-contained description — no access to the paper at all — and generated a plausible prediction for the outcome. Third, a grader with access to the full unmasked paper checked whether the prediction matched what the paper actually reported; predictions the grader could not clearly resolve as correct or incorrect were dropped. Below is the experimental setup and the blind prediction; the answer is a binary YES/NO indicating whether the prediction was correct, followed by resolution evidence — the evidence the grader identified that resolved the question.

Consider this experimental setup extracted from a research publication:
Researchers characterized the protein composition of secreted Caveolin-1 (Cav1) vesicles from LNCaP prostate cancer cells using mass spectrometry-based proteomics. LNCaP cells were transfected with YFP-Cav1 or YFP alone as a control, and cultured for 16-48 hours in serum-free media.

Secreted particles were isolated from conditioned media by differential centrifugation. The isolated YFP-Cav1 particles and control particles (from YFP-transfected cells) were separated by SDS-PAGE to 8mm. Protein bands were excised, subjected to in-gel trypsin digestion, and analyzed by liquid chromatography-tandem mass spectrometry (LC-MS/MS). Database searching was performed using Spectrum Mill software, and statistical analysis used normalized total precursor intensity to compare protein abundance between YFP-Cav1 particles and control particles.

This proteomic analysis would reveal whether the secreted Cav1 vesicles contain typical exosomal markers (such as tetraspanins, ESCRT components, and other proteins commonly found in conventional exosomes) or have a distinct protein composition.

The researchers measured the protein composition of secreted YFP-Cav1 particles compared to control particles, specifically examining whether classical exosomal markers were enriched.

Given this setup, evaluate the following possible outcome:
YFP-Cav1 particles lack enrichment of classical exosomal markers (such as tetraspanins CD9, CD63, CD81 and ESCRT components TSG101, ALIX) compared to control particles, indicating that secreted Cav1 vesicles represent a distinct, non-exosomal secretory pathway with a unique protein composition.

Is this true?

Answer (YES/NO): YES